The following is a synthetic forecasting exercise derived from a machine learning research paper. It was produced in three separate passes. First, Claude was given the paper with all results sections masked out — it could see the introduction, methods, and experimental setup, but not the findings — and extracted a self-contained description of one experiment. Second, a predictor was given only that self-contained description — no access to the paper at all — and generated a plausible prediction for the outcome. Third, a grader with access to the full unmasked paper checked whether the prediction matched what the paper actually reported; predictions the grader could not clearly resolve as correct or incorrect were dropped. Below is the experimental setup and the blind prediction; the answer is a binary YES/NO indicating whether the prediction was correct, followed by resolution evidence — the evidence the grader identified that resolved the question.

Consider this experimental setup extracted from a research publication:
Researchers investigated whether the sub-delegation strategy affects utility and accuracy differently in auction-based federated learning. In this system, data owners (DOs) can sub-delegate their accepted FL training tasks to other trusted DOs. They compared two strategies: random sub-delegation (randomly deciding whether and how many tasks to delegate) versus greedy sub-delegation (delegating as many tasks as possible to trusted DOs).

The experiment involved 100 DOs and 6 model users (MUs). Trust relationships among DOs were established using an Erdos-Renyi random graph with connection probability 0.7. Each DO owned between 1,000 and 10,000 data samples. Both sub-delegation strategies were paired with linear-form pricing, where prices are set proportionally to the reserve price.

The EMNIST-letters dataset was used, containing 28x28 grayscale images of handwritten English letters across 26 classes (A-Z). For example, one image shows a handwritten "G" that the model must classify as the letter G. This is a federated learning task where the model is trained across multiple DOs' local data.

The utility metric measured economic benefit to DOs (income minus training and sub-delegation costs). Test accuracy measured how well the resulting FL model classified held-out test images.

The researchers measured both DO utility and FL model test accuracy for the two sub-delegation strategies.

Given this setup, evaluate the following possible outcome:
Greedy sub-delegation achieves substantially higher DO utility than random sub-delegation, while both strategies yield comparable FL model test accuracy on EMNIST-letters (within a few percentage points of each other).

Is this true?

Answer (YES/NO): NO